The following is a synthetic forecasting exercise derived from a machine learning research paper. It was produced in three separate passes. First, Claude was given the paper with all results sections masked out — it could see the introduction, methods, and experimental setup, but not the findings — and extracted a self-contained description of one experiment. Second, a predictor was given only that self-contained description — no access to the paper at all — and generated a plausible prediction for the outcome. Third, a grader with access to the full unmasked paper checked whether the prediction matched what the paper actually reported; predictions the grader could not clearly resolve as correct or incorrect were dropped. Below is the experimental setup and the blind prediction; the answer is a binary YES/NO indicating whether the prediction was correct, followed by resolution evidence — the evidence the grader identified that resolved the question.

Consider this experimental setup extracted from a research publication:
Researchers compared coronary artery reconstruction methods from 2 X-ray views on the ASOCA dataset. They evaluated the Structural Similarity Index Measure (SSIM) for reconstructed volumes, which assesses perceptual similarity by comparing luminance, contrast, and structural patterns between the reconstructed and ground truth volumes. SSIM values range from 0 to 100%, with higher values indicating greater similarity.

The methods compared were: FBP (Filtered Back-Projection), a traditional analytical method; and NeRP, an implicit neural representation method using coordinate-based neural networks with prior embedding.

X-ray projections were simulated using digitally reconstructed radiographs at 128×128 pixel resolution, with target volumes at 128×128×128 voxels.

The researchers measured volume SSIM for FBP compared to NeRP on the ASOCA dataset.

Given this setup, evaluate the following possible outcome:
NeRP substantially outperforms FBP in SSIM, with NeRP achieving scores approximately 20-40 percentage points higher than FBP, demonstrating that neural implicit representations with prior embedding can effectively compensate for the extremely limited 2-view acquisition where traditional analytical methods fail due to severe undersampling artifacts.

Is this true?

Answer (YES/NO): NO